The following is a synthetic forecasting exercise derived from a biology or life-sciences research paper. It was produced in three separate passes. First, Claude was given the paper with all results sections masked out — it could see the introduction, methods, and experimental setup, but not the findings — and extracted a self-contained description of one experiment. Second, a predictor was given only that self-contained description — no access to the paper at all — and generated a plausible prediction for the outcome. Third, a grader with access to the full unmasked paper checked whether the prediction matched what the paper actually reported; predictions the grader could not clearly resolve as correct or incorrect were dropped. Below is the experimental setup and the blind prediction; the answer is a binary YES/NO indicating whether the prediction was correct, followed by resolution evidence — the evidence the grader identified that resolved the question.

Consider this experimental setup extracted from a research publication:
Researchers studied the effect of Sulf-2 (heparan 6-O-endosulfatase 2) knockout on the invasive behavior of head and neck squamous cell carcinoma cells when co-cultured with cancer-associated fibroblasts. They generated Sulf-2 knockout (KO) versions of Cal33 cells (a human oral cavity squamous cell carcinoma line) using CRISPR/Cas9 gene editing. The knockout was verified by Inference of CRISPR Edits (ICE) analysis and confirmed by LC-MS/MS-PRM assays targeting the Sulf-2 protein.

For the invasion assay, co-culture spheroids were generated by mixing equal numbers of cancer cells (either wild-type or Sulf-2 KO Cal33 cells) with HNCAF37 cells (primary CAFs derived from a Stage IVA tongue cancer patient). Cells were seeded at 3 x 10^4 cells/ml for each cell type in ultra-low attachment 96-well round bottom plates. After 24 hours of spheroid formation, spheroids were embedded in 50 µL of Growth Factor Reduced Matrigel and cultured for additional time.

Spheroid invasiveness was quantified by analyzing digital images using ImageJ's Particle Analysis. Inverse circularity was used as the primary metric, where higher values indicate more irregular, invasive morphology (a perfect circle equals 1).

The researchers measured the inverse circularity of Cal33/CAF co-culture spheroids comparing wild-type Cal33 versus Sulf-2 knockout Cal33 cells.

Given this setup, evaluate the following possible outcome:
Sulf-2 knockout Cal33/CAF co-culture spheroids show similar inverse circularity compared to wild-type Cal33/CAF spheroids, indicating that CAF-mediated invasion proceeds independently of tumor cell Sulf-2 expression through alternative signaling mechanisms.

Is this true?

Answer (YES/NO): NO